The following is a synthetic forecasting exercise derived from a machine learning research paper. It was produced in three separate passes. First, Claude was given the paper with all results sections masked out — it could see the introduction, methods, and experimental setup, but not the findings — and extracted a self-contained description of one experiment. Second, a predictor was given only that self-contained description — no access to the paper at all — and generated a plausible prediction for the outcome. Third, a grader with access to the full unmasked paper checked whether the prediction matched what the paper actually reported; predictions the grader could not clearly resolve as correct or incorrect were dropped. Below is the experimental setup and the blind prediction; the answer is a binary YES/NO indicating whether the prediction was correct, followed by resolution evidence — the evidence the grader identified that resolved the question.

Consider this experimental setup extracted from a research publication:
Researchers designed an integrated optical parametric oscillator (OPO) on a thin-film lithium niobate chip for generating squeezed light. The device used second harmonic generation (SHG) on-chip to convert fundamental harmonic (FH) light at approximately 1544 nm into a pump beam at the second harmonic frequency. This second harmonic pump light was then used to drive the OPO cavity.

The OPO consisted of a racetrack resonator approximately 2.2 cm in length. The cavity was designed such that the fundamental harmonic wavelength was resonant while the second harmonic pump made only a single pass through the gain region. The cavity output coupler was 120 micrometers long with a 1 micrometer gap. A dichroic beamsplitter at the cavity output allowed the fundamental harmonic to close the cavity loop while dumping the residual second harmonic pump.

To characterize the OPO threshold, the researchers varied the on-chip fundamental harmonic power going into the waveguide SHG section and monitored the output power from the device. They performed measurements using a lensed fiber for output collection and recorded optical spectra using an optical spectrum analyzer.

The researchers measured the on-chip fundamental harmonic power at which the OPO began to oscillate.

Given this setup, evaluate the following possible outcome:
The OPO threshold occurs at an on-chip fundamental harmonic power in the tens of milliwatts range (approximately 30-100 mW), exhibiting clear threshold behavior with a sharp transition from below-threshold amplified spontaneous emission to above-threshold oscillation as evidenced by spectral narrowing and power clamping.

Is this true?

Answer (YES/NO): YES